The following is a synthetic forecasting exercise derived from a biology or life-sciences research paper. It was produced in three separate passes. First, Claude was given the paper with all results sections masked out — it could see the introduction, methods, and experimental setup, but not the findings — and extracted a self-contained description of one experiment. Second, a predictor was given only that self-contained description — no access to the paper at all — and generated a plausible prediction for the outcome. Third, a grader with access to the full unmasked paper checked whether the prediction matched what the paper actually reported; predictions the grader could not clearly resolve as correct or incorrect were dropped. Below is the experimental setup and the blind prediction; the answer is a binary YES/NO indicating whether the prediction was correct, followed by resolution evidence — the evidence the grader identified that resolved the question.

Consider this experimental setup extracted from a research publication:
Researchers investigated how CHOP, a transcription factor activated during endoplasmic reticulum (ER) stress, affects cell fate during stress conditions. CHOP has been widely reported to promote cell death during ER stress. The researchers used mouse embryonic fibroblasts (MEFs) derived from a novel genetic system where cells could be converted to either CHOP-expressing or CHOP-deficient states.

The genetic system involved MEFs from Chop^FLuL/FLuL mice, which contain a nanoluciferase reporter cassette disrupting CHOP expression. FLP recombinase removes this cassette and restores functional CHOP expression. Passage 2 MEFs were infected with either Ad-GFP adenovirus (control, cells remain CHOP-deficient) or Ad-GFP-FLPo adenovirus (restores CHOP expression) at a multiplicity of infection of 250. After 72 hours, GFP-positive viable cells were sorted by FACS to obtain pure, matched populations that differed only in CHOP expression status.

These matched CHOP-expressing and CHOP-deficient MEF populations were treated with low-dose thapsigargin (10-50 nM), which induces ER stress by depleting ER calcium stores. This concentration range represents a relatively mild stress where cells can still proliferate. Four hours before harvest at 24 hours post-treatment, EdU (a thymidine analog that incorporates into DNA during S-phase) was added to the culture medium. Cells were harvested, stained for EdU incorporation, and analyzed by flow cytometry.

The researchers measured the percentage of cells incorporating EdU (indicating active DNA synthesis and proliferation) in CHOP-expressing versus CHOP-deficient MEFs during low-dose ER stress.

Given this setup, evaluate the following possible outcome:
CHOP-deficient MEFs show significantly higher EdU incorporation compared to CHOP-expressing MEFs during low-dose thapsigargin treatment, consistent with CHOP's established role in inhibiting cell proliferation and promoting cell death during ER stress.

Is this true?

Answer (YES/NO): NO